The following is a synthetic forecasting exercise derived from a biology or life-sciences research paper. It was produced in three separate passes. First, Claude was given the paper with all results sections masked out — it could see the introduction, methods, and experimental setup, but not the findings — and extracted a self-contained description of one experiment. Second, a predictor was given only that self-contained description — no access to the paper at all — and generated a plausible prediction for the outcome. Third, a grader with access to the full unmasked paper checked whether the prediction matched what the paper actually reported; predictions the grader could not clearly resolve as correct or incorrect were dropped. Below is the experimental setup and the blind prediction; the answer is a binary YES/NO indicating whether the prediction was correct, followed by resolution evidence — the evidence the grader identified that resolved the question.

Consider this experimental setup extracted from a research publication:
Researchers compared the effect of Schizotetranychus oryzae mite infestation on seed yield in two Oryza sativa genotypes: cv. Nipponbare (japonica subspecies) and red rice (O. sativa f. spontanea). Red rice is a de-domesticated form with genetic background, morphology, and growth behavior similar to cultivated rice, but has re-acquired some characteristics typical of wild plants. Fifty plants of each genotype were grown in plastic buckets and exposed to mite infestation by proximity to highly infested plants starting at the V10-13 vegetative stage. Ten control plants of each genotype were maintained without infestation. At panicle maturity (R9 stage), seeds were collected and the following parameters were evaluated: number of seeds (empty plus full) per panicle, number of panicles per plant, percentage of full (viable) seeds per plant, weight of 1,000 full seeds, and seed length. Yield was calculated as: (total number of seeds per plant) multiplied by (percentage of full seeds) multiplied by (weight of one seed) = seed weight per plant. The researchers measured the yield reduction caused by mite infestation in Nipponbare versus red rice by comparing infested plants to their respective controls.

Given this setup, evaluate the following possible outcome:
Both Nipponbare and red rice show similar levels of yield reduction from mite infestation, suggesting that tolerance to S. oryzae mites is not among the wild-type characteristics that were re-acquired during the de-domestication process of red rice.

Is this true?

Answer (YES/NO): NO